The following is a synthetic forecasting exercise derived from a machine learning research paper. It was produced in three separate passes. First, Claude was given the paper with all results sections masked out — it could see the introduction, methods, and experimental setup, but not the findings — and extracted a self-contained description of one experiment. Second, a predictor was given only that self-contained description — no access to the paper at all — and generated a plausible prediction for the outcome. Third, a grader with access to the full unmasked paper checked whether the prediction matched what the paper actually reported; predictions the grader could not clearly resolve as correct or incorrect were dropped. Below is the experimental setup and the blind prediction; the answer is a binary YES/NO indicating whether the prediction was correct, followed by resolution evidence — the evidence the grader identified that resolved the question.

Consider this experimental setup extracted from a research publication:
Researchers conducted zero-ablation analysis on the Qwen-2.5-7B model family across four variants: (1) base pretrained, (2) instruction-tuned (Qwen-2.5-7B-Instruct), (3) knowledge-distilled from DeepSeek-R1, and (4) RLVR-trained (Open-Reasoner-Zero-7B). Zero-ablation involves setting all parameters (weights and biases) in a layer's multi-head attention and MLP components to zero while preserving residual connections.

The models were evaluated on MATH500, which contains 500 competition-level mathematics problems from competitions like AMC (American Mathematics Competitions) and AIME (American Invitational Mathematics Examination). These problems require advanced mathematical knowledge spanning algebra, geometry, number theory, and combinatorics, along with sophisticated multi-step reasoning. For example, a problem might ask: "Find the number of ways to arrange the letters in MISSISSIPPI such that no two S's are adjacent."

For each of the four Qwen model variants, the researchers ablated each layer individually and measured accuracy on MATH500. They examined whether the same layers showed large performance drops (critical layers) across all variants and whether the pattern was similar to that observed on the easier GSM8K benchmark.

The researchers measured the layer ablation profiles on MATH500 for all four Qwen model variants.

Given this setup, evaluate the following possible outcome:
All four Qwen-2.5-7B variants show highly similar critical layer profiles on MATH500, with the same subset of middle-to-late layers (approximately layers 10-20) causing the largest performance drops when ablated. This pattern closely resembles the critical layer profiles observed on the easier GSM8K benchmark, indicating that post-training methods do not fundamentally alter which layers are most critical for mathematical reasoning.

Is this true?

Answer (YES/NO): NO